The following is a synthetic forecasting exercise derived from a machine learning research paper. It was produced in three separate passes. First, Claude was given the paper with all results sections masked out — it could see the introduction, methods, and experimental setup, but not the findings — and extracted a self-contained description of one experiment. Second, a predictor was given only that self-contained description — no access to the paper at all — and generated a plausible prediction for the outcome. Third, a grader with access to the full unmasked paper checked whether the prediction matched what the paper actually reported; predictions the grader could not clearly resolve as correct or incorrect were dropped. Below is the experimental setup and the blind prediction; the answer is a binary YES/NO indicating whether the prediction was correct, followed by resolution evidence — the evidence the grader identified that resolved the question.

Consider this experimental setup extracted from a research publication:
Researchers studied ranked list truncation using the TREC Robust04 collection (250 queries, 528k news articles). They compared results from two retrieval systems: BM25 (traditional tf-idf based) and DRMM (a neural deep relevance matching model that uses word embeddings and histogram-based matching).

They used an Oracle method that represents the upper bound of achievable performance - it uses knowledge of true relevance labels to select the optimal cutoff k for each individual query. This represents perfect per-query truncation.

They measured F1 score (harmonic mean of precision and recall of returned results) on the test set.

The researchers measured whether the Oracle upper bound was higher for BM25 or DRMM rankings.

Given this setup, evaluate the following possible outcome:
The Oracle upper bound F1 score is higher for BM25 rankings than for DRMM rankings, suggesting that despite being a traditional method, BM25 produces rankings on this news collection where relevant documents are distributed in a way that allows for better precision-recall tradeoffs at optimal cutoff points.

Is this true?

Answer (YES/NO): NO